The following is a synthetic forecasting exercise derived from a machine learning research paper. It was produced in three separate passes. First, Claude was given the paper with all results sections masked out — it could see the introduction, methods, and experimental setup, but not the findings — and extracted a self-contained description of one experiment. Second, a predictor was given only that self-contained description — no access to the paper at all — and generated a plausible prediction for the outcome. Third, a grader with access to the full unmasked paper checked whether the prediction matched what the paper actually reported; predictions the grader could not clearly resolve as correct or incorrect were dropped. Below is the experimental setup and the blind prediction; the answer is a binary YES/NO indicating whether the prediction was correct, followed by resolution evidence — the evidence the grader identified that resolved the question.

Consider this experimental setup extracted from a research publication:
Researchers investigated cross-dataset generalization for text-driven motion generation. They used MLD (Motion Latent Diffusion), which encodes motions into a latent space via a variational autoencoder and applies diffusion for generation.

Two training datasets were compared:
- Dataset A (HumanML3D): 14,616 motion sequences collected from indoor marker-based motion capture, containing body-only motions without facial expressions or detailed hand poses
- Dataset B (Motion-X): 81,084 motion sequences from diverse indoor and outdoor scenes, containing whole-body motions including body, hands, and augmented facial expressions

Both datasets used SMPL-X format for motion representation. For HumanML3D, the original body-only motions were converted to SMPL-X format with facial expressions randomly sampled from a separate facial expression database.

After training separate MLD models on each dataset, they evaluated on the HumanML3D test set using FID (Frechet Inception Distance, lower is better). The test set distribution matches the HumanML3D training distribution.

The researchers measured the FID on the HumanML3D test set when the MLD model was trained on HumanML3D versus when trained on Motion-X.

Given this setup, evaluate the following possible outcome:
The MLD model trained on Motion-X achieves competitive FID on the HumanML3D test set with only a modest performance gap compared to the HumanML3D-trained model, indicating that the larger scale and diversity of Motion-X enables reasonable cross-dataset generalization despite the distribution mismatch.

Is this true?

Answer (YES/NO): NO